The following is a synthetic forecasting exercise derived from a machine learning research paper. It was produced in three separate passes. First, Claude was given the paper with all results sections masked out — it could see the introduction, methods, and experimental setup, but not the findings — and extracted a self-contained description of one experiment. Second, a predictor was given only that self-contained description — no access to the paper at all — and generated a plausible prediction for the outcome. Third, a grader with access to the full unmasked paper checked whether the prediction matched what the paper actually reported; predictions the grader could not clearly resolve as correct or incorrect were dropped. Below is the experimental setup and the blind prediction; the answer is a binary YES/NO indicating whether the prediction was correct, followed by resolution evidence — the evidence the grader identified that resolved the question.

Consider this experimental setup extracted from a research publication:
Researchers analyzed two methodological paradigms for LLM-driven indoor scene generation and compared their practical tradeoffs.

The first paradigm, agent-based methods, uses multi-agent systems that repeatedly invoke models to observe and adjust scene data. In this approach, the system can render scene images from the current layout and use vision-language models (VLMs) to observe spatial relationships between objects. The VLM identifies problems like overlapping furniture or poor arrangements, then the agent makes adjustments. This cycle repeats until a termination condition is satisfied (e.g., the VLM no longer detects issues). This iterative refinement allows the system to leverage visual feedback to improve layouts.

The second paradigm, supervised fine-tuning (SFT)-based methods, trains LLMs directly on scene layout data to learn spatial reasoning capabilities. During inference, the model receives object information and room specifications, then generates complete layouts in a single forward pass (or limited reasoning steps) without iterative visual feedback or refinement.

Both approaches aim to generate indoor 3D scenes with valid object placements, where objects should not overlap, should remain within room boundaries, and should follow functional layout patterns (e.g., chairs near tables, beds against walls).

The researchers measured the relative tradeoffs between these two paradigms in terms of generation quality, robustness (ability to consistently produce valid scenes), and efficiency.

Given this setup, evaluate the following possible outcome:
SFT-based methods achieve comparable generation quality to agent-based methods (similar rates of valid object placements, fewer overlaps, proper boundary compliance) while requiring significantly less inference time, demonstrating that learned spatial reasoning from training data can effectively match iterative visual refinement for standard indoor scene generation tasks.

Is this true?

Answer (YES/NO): NO